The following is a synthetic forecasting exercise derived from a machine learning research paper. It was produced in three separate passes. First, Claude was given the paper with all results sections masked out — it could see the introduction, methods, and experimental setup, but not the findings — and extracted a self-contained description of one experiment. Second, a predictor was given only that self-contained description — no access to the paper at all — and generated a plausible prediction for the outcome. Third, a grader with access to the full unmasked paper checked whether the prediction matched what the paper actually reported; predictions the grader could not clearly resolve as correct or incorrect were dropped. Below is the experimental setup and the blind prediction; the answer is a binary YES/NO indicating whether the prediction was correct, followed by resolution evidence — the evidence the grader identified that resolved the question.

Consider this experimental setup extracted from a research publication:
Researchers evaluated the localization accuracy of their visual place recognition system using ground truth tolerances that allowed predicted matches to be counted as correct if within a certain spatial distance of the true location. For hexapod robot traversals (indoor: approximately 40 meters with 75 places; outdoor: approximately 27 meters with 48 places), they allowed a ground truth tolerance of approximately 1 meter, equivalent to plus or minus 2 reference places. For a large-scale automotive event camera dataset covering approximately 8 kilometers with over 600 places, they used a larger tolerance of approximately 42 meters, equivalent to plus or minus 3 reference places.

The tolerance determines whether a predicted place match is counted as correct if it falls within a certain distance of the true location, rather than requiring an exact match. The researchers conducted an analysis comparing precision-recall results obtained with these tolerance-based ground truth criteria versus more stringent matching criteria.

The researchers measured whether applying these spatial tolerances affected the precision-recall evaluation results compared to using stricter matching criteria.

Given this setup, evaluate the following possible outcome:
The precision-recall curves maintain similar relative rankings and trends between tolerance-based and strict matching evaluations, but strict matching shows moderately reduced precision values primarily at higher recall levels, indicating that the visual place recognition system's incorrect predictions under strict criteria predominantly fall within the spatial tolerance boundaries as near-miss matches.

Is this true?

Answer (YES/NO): NO